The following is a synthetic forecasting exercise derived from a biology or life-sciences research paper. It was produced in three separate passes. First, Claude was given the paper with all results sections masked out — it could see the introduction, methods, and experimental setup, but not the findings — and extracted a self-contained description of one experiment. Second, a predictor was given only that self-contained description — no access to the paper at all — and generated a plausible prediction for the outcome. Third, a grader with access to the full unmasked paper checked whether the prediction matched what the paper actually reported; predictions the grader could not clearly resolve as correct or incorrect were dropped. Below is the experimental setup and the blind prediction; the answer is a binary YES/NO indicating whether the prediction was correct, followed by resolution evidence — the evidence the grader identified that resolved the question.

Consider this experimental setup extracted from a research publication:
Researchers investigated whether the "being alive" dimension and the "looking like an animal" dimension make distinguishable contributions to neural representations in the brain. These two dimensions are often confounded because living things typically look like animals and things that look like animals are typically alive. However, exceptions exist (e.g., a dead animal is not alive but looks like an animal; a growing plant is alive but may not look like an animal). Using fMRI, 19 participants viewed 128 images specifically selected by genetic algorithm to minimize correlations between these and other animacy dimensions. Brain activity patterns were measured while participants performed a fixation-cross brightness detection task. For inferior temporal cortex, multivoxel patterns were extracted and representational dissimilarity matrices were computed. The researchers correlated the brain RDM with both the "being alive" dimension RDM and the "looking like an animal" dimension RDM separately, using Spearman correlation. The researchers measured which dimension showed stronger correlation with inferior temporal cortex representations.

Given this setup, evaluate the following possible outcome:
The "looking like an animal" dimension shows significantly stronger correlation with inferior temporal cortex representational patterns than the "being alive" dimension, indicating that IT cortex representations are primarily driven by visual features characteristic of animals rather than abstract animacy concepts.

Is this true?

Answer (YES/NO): YES